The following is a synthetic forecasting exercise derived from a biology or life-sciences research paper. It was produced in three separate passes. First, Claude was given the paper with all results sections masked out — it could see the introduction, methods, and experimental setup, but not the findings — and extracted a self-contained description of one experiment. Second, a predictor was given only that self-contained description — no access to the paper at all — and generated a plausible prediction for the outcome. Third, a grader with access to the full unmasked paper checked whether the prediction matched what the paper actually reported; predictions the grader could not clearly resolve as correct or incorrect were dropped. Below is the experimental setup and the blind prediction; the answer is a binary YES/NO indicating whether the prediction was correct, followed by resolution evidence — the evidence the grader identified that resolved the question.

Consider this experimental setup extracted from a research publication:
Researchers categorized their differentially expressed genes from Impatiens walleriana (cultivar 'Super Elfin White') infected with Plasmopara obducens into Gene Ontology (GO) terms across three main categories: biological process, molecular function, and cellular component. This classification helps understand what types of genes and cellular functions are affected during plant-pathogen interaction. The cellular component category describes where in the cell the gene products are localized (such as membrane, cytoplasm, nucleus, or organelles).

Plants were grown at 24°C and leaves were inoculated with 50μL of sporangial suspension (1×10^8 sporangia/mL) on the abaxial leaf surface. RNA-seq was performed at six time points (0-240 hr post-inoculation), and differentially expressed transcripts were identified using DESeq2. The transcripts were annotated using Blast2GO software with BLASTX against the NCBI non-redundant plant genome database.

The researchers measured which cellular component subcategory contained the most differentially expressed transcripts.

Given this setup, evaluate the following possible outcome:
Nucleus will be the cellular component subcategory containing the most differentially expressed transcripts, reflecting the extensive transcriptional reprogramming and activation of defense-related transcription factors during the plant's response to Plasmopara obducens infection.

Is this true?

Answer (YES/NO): NO